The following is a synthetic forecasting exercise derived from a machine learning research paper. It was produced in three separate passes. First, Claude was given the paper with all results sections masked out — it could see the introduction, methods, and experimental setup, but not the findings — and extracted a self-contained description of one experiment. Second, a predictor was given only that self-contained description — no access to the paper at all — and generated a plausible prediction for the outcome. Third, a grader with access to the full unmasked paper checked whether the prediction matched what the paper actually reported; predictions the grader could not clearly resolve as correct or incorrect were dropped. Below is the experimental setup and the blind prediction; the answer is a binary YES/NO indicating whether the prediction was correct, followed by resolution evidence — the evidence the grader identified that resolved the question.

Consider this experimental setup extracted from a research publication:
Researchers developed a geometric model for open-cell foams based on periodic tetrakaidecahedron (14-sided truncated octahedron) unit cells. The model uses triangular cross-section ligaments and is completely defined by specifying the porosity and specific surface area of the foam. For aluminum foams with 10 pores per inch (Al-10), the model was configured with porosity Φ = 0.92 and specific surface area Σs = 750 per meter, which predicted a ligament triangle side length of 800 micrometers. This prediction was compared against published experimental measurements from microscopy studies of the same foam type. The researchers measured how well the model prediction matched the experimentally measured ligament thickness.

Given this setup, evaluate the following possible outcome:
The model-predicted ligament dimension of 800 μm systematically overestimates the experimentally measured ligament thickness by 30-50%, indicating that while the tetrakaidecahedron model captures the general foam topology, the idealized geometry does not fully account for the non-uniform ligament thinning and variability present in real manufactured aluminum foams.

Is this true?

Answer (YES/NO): NO